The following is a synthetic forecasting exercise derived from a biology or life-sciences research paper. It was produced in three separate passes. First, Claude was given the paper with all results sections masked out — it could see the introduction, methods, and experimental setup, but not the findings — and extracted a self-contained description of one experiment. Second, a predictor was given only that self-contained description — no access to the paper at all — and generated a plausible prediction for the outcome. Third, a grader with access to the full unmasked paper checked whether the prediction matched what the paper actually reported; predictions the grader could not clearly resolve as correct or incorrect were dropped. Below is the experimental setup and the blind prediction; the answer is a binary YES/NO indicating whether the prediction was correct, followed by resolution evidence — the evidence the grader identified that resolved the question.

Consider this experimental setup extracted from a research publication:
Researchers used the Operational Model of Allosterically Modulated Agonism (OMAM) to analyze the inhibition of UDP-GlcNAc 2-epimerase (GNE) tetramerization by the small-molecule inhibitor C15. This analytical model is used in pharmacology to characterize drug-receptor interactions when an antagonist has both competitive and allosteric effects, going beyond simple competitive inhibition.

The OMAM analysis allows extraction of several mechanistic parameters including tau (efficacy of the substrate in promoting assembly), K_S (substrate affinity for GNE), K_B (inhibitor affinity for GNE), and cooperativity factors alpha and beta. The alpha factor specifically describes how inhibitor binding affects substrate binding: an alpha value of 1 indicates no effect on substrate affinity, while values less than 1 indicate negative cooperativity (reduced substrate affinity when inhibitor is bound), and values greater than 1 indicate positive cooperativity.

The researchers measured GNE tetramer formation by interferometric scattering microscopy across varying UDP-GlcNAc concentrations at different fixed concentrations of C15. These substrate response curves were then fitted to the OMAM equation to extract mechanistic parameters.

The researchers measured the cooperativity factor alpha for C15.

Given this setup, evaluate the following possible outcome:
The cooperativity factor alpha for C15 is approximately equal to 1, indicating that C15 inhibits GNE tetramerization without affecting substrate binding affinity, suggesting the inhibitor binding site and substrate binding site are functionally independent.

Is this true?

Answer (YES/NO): NO